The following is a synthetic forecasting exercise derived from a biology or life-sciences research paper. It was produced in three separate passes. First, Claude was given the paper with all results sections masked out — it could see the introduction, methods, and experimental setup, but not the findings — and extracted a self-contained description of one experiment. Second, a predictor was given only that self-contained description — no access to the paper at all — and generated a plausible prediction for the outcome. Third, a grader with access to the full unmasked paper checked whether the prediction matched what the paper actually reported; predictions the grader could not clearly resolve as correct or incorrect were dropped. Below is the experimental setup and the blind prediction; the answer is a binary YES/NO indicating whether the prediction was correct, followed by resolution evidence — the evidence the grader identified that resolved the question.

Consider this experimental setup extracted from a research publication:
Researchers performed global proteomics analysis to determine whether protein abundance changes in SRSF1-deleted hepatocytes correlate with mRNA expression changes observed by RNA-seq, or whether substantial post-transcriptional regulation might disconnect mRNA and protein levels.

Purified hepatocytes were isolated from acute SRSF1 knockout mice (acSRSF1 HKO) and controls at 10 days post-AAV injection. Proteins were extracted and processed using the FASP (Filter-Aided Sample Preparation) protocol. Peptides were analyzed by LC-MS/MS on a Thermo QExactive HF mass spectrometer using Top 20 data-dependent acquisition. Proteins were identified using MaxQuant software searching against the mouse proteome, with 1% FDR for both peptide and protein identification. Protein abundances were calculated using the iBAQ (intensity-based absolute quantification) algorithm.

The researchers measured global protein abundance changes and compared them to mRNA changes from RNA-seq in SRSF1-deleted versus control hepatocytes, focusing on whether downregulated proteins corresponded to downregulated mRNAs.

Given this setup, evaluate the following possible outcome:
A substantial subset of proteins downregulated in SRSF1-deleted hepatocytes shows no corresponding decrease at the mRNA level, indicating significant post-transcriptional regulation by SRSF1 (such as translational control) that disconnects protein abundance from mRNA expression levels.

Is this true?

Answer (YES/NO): NO